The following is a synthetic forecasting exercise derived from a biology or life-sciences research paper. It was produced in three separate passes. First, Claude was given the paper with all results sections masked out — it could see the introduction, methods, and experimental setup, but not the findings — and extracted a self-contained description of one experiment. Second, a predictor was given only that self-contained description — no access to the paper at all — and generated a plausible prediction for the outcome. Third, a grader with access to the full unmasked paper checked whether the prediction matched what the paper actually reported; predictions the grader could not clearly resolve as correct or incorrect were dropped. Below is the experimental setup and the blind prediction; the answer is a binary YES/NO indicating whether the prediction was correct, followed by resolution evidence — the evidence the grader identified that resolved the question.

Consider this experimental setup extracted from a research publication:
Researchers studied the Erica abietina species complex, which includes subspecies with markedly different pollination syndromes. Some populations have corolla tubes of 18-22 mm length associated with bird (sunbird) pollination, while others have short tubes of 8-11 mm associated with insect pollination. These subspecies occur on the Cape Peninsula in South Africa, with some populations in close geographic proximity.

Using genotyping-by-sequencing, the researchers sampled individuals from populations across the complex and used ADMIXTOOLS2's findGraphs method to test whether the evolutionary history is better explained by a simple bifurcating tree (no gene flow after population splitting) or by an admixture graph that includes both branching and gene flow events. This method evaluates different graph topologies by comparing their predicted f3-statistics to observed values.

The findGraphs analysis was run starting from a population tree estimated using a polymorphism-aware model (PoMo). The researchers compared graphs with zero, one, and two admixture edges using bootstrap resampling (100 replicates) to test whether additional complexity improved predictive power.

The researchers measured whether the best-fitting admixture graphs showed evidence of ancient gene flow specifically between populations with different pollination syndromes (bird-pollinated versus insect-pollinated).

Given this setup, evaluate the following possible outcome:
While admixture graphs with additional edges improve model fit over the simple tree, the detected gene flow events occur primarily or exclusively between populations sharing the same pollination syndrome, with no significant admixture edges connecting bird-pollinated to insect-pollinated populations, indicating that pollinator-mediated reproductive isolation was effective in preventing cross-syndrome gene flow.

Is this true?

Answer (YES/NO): YES